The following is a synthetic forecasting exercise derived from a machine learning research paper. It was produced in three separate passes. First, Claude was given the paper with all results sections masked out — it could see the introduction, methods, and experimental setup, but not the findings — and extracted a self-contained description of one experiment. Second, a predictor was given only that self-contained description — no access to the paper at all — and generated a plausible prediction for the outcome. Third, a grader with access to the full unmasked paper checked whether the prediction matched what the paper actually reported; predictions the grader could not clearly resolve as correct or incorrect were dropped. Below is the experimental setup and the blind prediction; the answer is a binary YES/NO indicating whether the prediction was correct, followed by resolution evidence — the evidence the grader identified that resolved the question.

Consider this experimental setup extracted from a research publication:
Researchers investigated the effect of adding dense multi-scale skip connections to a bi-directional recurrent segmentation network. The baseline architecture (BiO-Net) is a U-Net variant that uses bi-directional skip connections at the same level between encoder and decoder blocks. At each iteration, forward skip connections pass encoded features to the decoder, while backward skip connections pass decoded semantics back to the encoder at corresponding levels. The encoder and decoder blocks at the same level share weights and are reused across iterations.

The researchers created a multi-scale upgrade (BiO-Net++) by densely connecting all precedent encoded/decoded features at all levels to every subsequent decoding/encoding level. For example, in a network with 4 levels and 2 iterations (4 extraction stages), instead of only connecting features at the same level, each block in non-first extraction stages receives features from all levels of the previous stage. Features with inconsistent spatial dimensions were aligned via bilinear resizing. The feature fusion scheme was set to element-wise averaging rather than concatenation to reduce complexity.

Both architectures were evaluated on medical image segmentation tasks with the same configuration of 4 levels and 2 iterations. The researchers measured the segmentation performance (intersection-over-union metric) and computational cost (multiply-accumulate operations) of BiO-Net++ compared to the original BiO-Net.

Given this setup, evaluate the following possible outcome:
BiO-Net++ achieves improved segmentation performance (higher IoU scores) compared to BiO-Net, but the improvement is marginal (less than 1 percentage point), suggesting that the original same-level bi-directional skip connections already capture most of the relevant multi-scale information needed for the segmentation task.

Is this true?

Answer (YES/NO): NO